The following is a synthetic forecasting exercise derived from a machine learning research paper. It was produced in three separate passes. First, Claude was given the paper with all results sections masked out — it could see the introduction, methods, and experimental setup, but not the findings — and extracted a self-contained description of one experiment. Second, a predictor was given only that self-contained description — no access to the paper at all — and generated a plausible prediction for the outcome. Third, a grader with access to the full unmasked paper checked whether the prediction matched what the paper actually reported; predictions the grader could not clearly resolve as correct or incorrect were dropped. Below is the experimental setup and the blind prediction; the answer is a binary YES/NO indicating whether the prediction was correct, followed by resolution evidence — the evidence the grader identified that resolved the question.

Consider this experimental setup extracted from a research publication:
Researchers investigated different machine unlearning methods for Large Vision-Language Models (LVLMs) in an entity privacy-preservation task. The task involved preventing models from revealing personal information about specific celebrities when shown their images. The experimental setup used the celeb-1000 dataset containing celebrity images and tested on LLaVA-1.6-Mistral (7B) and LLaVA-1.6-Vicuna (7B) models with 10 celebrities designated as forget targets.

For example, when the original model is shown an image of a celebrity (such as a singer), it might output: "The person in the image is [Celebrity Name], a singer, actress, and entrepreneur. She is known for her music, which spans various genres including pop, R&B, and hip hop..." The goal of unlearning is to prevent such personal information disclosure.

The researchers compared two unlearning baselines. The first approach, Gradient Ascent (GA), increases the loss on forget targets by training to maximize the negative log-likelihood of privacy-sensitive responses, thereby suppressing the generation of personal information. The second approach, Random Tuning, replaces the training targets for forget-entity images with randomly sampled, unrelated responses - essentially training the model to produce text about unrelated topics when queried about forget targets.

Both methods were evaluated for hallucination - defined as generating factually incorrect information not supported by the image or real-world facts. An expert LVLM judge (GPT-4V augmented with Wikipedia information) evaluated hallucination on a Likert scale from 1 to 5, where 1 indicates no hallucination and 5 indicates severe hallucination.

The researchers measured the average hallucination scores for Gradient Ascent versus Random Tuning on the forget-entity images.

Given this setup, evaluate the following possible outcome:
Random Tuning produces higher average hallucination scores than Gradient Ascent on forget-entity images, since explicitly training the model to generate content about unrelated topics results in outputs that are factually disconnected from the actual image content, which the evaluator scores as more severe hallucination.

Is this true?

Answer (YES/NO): YES